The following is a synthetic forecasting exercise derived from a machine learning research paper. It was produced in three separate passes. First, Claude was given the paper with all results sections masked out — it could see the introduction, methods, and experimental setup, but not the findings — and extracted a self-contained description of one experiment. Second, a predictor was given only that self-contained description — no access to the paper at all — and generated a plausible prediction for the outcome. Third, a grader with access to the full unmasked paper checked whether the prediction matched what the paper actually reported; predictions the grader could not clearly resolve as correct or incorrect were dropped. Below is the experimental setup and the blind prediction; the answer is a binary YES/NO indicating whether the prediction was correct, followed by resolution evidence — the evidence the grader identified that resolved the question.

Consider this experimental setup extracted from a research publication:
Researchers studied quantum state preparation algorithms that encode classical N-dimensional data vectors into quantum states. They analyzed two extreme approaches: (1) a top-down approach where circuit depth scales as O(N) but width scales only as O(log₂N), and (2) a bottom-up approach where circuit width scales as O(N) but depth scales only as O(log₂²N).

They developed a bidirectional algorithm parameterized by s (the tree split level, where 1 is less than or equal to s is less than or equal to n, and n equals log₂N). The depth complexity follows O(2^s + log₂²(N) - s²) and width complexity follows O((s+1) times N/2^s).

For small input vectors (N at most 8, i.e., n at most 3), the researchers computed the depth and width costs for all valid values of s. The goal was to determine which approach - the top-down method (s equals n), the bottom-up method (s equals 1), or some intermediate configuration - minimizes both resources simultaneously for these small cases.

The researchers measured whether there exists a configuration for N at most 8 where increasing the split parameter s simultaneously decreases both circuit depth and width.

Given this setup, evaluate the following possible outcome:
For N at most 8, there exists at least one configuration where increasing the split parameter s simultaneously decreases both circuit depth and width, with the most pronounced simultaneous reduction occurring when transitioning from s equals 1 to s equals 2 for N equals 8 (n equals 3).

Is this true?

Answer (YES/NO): YES